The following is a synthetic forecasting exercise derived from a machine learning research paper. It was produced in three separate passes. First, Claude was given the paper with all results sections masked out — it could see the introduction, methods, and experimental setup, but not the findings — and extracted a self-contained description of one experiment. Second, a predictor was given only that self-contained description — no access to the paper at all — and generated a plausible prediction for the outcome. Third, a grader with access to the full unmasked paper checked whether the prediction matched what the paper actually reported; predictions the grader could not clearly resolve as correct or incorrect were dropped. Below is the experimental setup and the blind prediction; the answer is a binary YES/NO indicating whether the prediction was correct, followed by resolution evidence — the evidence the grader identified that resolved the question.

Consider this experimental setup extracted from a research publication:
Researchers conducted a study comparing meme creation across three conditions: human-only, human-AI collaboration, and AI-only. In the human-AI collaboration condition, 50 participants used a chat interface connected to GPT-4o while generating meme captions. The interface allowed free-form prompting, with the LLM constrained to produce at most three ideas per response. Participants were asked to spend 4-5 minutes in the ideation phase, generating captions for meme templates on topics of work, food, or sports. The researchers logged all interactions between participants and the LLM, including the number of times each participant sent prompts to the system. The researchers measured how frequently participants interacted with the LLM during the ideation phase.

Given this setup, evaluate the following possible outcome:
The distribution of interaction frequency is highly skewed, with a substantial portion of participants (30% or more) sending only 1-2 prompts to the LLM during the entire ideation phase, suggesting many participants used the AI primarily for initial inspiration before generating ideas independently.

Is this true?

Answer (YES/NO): NO